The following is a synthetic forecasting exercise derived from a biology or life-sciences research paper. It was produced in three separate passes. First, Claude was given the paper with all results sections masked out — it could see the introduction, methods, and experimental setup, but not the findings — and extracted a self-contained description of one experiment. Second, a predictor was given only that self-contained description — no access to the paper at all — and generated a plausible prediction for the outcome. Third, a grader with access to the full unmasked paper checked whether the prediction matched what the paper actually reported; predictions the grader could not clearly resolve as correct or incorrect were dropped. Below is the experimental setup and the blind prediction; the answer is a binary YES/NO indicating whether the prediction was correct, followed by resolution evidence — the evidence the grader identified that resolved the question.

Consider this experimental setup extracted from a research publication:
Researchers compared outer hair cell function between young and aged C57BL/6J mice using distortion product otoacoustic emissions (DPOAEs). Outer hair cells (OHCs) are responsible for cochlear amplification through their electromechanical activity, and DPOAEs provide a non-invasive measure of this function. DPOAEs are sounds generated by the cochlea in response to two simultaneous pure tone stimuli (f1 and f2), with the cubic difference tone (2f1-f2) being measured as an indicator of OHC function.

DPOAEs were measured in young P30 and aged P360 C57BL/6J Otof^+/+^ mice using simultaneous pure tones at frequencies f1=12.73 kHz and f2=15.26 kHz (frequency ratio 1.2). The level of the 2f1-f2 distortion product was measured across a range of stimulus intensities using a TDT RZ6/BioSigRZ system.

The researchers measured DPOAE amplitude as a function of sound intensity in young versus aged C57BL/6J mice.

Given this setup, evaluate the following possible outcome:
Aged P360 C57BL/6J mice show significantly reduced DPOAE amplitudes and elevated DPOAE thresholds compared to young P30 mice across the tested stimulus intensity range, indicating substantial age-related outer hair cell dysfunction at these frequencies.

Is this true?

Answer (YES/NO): YES